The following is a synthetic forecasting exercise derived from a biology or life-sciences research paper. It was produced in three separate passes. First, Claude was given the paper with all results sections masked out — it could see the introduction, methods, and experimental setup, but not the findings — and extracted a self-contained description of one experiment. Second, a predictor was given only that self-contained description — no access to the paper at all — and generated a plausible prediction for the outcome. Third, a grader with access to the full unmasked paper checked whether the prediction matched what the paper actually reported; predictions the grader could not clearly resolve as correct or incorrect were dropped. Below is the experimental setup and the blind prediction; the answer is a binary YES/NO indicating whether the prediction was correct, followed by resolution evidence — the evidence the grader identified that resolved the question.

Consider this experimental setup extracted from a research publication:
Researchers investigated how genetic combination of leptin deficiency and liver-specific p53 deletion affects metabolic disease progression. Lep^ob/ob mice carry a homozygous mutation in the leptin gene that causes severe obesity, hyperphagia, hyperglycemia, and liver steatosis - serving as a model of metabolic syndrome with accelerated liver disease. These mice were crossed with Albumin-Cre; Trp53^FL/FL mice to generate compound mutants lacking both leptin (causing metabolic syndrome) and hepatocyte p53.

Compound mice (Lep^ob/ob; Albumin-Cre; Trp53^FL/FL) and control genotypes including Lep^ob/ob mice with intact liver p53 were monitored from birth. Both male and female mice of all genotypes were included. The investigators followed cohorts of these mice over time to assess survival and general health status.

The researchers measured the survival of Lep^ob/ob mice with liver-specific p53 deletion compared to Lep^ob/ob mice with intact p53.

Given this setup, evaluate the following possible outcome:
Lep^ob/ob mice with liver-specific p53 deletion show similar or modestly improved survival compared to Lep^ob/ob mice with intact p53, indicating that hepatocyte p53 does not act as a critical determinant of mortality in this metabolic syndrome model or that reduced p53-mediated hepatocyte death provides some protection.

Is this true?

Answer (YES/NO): NO